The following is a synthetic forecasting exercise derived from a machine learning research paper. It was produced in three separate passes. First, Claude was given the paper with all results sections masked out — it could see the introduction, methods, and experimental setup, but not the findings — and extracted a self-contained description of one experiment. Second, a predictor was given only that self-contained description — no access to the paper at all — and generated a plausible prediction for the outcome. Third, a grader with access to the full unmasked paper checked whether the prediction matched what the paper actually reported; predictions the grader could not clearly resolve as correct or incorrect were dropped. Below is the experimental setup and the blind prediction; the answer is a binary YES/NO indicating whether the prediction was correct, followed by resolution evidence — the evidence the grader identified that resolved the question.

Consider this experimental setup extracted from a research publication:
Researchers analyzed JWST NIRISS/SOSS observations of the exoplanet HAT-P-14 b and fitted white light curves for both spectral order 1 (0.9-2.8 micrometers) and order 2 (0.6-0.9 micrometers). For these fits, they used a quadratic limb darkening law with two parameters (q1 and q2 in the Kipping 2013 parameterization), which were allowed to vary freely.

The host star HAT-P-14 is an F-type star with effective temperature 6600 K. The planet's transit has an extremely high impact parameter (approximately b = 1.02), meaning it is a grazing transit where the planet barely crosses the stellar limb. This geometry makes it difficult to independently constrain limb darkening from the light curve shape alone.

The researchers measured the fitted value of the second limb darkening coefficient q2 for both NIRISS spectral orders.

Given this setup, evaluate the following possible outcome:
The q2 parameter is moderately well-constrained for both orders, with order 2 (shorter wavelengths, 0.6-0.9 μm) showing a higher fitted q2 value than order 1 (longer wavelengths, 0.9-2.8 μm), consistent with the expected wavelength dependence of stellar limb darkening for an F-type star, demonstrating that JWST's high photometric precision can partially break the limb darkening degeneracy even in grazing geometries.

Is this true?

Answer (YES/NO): NO